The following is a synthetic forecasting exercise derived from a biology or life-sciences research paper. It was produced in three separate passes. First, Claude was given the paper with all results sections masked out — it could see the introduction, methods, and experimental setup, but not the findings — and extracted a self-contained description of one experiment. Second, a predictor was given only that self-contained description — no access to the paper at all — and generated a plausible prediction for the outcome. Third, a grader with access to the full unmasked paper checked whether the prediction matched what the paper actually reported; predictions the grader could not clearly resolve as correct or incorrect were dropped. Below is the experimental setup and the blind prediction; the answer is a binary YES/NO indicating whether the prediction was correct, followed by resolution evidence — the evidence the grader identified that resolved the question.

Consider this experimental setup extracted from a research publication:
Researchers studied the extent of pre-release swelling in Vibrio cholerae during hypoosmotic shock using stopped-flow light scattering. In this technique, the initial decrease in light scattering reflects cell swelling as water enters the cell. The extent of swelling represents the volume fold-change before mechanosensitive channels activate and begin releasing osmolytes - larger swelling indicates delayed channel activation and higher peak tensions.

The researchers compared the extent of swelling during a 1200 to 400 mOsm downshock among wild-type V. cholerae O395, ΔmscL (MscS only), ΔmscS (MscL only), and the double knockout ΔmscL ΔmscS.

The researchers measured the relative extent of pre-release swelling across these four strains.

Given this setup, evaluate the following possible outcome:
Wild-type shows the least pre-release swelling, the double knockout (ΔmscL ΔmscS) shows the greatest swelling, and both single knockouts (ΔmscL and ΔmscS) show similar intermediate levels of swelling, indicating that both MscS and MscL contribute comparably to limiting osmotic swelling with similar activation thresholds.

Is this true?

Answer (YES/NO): NO